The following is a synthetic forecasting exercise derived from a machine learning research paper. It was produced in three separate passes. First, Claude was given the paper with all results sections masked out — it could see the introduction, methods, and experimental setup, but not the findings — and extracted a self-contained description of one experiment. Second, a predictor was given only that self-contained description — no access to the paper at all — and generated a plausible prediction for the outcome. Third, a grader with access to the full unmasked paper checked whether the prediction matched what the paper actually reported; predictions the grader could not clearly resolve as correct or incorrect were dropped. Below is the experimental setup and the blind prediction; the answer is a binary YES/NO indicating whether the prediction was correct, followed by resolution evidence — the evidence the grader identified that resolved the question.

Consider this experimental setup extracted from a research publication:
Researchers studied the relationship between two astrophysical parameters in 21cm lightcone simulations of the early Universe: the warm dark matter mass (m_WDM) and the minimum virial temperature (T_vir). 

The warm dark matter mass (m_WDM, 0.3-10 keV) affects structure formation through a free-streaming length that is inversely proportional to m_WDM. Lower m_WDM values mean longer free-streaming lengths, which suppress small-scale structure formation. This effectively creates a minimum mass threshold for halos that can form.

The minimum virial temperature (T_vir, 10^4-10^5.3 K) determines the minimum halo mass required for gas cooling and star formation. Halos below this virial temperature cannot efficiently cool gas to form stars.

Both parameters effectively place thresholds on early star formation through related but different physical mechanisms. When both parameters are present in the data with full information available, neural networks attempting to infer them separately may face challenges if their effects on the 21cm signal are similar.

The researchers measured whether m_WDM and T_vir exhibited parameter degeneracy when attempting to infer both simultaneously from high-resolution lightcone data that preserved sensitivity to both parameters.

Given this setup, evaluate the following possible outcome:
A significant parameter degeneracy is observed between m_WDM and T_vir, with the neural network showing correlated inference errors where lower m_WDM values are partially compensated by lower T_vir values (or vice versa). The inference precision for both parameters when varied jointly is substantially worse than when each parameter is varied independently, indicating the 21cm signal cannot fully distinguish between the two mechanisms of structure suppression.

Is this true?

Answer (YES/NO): YES